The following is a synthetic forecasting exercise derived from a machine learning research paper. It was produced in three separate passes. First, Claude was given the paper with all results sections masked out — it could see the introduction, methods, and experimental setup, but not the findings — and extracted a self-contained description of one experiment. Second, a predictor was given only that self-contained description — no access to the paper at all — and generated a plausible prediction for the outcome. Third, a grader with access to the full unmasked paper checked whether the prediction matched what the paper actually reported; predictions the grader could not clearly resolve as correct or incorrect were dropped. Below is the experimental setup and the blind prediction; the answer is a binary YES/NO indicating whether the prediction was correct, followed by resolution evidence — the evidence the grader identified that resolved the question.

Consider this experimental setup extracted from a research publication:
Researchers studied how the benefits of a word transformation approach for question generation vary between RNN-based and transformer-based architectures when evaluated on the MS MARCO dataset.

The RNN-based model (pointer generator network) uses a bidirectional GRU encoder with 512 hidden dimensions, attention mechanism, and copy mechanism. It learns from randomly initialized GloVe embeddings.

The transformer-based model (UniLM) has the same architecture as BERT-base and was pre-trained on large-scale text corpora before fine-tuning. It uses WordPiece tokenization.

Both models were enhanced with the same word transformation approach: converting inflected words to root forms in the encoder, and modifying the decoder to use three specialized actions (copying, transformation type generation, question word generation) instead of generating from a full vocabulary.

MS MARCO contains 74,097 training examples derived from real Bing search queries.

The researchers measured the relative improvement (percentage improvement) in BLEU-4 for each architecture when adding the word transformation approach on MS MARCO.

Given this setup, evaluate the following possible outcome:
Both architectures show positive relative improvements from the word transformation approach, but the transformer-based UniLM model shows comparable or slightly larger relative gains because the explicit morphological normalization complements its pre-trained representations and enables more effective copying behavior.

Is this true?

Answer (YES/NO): NO